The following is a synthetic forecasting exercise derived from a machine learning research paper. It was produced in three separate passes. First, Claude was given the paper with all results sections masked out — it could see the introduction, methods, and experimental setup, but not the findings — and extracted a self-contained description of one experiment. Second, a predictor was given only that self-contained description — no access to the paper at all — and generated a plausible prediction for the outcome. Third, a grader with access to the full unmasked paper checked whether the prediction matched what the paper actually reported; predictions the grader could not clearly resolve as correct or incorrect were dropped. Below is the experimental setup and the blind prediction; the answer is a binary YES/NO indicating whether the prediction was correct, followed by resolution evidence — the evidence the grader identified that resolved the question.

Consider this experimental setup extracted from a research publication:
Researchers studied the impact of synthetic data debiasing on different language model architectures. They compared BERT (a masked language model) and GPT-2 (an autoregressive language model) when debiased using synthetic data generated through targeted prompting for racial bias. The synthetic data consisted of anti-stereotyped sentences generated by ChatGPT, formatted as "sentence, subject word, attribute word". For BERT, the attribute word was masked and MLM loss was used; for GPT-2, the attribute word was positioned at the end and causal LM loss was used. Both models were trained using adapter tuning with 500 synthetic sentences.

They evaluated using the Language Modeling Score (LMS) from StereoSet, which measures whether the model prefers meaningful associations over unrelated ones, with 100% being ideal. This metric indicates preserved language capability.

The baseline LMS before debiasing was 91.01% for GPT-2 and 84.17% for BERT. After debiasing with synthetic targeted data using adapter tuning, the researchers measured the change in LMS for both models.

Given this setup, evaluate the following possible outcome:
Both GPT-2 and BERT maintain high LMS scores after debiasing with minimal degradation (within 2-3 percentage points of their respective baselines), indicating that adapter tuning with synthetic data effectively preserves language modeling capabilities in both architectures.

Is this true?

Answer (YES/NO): YES